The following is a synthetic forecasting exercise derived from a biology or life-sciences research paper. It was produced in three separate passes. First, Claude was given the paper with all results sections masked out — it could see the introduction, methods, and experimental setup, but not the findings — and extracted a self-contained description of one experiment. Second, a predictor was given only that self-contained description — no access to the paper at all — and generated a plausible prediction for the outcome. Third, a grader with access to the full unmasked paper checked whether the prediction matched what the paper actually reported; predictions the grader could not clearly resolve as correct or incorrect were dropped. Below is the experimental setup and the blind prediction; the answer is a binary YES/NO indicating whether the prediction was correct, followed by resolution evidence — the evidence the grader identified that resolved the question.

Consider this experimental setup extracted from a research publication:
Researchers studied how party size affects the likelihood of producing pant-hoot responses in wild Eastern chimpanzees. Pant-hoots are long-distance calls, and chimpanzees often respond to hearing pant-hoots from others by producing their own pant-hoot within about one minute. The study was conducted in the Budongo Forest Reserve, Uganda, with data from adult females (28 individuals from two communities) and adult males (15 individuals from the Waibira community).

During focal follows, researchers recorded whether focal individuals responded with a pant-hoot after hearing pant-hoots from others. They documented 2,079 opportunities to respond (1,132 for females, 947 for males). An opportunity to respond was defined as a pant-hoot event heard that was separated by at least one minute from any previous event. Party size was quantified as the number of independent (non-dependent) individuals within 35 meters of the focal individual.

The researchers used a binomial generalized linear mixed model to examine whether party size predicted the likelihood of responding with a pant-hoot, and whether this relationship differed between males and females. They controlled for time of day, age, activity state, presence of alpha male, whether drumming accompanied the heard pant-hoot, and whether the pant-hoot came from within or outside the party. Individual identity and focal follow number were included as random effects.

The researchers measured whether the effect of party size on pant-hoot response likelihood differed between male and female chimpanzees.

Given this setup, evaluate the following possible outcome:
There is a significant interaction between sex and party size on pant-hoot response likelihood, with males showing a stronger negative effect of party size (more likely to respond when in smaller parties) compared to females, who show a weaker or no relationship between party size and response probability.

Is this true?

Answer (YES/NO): YES